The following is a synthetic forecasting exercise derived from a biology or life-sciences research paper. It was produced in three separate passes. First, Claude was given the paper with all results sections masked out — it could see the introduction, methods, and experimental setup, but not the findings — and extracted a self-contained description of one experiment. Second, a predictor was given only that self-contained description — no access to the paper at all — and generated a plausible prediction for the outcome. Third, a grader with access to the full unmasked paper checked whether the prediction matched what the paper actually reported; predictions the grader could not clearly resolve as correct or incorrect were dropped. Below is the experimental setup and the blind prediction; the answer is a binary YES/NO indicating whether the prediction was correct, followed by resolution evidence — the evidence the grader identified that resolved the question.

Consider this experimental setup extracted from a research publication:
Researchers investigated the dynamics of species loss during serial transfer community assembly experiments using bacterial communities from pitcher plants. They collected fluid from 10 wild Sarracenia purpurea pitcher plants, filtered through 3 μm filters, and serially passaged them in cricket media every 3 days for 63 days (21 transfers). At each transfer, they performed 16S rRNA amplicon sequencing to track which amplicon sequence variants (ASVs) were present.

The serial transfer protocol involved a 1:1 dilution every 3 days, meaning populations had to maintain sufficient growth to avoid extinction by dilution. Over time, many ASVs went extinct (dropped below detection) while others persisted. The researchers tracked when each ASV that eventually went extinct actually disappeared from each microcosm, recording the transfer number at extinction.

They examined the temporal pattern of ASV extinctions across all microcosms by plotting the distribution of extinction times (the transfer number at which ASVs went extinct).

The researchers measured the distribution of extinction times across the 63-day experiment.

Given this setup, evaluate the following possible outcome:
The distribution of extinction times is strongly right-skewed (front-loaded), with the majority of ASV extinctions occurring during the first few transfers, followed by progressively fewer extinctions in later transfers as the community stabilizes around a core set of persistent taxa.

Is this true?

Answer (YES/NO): YES